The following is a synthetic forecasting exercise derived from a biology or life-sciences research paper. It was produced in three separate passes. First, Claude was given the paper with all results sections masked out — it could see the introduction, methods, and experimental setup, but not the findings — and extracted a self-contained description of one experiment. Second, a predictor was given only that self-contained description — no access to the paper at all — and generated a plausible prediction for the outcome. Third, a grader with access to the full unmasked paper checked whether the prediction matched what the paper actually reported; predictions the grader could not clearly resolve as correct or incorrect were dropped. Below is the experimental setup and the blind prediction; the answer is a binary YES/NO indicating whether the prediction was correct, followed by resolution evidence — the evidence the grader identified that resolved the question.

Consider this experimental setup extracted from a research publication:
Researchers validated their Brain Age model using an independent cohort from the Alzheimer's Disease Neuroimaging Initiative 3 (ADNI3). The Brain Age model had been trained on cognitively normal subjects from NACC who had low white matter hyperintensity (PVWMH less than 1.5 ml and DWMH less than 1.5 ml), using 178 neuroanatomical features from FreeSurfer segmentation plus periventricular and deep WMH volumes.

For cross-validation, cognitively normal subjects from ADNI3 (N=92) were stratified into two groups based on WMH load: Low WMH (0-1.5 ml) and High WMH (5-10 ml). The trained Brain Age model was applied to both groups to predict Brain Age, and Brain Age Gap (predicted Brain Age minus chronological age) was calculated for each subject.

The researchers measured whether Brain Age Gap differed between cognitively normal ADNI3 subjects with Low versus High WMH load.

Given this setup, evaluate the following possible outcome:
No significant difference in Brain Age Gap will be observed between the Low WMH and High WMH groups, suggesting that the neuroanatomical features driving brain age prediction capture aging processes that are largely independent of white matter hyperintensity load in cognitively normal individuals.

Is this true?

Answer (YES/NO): NO